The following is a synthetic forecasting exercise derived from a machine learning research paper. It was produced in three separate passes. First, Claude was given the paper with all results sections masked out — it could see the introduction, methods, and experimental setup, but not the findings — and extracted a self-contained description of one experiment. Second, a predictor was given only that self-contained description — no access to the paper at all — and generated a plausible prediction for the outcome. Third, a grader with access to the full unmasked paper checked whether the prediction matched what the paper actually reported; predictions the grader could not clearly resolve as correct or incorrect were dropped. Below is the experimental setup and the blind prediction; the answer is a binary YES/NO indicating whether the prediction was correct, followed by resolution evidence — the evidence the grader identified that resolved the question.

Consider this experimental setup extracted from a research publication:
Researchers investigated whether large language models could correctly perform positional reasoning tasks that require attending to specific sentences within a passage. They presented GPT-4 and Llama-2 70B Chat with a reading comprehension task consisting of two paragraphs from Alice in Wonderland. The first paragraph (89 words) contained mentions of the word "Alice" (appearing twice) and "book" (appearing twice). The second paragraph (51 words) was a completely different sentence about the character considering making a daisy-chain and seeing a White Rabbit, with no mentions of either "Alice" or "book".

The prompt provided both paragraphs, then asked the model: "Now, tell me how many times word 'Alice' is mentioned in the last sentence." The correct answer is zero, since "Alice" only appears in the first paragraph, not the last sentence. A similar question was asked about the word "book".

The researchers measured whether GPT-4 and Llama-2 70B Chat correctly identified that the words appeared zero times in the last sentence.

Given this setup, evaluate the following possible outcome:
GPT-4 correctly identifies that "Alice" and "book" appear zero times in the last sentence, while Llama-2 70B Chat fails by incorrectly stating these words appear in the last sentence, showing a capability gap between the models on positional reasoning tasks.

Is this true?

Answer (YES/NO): NO